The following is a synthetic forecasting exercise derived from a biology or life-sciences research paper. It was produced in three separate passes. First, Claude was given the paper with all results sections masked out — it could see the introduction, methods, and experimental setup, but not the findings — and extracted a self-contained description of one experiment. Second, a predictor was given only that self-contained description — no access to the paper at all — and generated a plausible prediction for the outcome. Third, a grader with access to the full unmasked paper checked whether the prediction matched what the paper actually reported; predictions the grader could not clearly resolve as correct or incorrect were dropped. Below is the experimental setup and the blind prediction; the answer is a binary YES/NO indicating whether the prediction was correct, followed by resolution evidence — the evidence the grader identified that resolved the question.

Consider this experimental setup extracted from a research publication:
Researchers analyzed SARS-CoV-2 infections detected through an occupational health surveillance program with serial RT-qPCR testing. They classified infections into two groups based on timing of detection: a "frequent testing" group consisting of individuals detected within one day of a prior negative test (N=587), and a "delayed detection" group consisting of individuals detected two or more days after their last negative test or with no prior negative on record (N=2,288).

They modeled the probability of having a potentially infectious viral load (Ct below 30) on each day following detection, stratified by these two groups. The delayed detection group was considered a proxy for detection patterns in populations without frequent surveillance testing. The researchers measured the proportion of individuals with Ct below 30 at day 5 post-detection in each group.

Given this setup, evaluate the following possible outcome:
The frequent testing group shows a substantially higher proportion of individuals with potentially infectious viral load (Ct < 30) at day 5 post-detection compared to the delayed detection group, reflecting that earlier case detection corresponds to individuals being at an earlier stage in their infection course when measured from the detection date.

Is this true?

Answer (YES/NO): YES